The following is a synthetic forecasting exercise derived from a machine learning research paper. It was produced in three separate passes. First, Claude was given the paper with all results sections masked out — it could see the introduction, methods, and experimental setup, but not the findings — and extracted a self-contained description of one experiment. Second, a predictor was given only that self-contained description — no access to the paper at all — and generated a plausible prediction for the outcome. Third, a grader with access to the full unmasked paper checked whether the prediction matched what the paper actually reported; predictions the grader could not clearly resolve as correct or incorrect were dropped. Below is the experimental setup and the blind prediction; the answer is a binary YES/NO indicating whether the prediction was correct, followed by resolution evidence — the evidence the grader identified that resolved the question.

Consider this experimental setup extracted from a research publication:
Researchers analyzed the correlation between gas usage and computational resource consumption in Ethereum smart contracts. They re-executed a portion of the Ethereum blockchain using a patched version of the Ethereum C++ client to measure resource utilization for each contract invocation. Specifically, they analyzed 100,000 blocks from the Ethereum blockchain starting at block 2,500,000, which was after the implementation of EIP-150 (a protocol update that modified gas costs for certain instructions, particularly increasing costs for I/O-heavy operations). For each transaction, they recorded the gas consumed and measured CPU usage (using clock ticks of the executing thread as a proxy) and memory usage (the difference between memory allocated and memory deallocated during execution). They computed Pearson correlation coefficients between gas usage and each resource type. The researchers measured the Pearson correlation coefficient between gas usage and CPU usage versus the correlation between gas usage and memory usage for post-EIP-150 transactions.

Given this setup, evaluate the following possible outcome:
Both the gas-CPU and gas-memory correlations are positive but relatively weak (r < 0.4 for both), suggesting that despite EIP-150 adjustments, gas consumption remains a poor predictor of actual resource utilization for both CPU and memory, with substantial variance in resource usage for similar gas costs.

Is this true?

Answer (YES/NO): NO